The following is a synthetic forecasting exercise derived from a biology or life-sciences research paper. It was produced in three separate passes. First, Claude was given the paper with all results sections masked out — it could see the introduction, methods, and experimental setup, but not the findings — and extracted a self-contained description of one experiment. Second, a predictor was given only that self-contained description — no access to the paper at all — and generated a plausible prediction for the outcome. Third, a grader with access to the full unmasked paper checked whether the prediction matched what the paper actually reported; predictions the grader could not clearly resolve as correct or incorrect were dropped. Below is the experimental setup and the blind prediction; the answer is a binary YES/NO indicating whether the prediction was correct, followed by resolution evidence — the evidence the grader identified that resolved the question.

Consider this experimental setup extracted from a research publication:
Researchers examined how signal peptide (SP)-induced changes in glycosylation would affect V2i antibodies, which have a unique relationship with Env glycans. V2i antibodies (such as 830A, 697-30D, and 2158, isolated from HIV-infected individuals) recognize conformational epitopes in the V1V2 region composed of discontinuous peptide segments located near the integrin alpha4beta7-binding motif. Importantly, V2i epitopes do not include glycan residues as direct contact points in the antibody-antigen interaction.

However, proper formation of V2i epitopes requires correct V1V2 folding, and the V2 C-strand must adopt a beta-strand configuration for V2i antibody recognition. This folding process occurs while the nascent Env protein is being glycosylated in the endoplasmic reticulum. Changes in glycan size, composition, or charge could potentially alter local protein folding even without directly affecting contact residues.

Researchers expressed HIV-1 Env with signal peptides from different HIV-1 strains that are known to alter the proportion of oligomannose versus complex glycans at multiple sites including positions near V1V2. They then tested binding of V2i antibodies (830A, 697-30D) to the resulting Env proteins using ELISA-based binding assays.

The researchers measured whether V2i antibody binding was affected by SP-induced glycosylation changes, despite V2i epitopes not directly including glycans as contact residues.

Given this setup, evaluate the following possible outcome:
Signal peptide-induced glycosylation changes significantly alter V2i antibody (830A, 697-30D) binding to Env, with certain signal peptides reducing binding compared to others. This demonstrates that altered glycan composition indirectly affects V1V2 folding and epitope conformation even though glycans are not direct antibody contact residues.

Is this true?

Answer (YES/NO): YES